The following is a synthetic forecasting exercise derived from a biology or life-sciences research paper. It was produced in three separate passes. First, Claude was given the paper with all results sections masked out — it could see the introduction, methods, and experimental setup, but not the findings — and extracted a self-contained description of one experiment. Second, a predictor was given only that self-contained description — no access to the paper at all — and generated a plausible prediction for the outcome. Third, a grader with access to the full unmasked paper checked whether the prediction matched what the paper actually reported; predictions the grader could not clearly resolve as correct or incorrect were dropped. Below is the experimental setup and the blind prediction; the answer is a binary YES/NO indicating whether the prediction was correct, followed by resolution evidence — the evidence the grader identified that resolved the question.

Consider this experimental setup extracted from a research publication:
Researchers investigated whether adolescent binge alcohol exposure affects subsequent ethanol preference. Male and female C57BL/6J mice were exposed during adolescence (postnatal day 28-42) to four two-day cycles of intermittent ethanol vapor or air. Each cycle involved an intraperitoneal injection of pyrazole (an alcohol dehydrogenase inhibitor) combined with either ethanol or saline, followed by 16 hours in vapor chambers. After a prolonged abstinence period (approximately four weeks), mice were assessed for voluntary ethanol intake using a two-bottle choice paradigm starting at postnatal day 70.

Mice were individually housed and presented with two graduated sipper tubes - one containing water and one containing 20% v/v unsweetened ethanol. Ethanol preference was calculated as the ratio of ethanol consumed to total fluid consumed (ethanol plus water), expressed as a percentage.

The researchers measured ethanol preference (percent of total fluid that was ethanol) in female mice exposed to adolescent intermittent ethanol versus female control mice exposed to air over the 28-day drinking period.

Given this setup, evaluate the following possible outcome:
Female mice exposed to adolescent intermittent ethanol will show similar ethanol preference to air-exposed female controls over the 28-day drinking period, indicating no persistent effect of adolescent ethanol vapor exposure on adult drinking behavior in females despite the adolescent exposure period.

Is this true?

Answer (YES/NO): NO